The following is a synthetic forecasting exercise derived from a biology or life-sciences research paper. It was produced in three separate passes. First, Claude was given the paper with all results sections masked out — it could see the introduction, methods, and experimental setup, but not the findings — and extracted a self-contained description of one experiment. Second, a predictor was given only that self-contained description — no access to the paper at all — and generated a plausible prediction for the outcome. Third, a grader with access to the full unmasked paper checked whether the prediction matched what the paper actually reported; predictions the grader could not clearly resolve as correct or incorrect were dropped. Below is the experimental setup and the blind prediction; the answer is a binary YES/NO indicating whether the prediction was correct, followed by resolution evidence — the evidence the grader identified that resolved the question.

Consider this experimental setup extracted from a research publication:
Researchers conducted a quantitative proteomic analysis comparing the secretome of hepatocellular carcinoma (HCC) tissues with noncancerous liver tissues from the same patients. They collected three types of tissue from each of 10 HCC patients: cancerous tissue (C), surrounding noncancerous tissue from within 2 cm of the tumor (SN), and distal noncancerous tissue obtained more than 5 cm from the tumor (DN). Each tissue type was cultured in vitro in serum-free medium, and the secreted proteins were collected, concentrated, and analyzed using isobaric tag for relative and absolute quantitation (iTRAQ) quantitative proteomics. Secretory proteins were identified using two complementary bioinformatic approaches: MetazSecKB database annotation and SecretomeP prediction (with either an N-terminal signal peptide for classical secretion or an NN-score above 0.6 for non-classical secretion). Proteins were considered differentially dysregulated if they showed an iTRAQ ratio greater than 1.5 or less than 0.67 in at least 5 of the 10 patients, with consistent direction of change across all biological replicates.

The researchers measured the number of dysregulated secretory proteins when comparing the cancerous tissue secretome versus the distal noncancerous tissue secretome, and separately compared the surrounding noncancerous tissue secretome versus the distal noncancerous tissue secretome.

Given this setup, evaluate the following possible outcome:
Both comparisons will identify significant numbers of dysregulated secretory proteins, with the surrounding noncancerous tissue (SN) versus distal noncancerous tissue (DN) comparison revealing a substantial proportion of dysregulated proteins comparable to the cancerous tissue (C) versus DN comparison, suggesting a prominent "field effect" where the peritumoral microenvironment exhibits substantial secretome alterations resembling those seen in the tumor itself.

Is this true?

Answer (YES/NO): NO